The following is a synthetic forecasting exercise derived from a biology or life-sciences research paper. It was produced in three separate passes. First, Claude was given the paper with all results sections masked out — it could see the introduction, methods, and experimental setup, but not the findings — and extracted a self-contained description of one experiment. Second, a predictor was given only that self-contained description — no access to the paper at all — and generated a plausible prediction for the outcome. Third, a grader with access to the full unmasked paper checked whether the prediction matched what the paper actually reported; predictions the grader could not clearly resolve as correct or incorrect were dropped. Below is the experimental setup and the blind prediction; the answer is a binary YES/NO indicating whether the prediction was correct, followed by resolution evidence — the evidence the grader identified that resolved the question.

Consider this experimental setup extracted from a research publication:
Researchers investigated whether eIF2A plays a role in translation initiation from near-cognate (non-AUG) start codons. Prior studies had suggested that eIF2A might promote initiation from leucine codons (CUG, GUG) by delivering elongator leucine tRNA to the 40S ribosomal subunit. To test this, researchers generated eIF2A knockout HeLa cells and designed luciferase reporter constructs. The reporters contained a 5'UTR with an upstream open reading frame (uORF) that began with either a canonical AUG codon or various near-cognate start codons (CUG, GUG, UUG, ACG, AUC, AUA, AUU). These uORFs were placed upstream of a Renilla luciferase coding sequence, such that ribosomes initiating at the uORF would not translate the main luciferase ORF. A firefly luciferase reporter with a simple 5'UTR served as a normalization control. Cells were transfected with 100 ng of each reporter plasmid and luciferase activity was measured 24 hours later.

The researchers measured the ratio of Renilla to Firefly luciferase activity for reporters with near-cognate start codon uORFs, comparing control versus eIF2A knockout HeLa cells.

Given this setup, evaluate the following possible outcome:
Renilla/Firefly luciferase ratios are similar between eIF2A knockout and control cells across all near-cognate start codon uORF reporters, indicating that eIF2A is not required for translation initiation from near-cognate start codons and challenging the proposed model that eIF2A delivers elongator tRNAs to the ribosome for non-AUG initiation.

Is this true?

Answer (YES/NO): YES